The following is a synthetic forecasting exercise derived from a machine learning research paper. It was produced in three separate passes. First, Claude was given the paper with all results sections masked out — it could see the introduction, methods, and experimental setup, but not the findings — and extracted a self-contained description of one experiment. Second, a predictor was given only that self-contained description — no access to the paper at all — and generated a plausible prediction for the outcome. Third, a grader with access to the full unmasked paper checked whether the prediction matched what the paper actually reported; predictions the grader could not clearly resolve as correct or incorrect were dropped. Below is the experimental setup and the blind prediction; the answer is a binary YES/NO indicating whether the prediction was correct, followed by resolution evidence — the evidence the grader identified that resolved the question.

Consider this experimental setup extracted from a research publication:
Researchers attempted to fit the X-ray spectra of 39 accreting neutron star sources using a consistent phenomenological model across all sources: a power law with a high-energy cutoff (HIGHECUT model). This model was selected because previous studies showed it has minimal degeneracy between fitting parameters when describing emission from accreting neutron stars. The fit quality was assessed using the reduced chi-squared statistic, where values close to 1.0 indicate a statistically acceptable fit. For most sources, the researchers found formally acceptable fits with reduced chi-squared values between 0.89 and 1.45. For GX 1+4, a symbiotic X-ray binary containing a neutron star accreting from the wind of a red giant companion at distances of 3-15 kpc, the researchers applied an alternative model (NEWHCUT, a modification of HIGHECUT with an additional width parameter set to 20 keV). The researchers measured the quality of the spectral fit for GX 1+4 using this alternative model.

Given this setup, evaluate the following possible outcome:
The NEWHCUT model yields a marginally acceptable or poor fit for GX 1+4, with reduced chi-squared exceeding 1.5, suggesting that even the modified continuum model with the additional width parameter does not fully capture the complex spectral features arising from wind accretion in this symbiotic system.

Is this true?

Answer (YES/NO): YES